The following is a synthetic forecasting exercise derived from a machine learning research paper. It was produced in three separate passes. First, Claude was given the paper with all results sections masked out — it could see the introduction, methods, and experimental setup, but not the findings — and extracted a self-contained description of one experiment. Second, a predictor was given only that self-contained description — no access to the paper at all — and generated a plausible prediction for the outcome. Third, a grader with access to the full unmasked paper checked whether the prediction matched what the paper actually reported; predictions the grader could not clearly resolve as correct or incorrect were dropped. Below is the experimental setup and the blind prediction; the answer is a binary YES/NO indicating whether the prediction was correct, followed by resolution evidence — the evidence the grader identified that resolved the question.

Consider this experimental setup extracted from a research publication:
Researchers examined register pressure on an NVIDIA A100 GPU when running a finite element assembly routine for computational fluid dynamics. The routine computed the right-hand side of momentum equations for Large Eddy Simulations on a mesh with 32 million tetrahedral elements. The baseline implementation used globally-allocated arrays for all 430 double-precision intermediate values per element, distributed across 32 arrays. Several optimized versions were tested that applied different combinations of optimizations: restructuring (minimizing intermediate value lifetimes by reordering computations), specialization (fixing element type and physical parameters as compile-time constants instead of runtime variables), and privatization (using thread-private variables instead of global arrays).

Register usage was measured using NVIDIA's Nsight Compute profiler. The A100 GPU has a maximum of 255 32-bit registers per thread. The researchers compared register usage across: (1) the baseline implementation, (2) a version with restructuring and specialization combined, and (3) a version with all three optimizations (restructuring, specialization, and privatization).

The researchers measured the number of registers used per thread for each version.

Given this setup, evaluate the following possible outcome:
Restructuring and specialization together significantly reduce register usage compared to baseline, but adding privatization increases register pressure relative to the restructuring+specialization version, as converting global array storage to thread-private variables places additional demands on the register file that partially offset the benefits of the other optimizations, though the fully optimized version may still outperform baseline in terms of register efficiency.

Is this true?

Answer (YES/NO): NO